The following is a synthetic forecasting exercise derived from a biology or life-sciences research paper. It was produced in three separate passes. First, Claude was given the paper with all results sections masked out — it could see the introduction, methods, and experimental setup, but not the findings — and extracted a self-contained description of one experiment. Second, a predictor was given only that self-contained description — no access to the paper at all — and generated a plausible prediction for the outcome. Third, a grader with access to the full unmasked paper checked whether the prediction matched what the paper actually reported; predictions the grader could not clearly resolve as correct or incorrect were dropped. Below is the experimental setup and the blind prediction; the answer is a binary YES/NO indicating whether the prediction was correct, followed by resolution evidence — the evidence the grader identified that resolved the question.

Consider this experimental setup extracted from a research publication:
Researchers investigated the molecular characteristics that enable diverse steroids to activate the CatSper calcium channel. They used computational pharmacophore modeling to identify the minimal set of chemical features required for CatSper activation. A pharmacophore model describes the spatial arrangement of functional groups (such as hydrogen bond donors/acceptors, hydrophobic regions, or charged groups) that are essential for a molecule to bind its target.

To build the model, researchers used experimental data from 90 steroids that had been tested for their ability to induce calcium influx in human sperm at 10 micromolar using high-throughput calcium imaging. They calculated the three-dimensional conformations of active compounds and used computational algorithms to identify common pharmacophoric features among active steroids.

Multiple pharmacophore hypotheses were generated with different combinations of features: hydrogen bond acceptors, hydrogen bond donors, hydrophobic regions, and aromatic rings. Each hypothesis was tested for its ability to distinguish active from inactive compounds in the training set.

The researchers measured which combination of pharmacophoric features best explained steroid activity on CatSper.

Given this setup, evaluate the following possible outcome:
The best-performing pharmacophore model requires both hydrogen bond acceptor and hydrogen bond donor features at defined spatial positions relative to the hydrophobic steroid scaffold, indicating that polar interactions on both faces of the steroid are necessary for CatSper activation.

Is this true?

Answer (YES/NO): NO